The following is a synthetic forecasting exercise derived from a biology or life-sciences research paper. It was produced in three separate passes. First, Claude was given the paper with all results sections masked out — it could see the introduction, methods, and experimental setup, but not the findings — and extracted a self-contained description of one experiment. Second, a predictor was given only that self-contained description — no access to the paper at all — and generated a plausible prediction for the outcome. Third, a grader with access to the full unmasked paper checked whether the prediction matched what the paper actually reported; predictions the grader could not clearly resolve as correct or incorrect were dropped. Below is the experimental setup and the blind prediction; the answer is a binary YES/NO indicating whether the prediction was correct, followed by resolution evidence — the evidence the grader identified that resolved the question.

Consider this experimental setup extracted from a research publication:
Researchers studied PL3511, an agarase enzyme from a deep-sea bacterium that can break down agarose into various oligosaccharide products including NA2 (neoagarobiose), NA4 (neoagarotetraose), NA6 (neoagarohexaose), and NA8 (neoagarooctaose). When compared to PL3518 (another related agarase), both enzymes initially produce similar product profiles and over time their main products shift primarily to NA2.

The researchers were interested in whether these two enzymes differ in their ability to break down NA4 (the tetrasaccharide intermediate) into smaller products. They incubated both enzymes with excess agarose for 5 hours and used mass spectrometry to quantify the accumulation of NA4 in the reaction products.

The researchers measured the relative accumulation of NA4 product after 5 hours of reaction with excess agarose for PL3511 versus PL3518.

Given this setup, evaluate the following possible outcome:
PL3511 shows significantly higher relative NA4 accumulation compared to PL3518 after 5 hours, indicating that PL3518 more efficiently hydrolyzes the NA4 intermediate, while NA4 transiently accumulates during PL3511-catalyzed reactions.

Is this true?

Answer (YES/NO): NO